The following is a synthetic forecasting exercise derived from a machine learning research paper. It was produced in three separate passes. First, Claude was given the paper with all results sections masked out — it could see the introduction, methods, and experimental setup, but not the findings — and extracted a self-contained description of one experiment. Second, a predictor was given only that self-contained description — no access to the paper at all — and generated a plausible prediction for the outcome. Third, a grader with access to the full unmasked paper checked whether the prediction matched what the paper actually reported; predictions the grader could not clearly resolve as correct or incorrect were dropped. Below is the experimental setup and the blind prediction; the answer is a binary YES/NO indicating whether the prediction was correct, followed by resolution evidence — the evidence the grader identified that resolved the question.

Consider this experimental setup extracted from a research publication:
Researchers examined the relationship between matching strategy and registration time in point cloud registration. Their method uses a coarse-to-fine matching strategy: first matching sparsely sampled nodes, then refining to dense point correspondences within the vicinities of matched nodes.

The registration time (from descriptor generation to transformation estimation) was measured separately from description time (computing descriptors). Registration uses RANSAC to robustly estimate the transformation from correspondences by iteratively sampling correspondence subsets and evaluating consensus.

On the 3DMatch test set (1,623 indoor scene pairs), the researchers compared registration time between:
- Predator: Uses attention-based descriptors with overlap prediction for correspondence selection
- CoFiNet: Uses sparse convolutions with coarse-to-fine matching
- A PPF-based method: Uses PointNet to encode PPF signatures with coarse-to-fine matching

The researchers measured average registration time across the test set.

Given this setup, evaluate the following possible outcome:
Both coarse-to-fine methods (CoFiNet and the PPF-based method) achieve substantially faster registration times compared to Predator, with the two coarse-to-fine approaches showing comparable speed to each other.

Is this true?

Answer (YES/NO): NO